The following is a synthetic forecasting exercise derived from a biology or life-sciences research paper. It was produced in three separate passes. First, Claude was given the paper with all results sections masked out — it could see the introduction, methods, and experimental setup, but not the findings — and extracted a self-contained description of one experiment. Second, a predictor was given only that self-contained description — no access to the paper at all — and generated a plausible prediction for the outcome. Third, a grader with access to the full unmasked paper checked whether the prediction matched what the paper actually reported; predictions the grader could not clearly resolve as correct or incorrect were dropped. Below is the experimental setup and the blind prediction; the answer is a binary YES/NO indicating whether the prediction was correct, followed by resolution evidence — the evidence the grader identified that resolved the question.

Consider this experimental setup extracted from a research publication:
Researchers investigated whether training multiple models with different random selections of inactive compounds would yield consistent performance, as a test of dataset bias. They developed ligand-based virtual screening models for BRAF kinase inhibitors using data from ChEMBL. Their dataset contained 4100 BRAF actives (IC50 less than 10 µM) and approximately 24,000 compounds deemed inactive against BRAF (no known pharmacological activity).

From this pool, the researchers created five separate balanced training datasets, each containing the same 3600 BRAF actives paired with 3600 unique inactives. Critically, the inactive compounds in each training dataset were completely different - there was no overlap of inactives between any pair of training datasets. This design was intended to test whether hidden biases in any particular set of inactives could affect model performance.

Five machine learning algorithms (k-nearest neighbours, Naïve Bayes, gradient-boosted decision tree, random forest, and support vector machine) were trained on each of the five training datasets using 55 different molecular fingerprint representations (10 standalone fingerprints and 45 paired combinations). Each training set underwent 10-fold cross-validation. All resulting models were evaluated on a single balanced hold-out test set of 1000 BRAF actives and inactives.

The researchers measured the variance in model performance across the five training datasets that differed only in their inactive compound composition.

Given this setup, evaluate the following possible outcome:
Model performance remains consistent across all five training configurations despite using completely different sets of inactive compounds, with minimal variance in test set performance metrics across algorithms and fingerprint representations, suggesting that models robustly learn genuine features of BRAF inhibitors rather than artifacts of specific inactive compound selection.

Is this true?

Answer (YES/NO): YES